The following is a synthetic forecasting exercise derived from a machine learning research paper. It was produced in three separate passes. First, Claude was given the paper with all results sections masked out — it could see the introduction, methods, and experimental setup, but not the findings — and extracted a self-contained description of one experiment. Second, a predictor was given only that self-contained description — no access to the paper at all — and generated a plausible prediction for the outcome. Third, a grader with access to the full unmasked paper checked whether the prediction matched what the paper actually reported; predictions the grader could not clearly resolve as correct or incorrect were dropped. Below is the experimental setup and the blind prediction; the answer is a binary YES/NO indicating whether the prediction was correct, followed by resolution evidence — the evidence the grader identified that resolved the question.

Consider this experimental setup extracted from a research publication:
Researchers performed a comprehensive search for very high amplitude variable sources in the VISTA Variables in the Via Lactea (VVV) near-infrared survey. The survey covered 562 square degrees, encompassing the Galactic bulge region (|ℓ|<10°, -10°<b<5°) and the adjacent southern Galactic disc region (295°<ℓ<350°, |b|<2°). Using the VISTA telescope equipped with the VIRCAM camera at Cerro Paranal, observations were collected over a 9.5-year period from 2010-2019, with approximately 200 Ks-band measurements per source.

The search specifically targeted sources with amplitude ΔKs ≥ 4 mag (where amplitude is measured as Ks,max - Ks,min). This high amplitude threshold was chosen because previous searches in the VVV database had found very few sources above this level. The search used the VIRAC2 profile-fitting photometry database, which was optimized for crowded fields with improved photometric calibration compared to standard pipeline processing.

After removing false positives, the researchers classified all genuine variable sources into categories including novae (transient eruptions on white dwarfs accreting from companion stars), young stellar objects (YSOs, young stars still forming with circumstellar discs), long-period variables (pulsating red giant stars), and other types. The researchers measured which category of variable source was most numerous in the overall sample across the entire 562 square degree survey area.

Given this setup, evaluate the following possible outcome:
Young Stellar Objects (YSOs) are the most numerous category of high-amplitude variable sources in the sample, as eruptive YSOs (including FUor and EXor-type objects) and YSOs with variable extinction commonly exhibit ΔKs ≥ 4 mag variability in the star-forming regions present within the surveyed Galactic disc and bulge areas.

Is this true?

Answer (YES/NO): NO